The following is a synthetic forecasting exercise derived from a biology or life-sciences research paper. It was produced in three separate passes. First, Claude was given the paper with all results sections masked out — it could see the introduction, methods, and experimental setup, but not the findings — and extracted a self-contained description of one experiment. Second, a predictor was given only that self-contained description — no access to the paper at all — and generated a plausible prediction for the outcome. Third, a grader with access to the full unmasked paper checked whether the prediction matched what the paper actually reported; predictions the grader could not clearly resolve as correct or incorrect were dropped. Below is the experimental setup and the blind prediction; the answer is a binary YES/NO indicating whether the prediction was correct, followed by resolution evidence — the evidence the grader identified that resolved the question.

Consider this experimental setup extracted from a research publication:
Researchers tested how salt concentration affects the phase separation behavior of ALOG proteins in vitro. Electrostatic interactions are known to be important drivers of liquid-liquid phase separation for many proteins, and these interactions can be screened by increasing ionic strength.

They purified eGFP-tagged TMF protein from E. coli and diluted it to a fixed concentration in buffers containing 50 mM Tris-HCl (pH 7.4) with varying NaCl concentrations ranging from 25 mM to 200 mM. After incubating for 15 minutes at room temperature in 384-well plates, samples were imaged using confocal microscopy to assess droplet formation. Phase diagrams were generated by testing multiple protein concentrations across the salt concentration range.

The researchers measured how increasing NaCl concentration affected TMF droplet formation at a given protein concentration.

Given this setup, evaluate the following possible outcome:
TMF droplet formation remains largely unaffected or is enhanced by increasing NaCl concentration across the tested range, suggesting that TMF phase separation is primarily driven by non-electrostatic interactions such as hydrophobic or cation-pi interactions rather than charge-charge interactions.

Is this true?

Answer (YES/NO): NO